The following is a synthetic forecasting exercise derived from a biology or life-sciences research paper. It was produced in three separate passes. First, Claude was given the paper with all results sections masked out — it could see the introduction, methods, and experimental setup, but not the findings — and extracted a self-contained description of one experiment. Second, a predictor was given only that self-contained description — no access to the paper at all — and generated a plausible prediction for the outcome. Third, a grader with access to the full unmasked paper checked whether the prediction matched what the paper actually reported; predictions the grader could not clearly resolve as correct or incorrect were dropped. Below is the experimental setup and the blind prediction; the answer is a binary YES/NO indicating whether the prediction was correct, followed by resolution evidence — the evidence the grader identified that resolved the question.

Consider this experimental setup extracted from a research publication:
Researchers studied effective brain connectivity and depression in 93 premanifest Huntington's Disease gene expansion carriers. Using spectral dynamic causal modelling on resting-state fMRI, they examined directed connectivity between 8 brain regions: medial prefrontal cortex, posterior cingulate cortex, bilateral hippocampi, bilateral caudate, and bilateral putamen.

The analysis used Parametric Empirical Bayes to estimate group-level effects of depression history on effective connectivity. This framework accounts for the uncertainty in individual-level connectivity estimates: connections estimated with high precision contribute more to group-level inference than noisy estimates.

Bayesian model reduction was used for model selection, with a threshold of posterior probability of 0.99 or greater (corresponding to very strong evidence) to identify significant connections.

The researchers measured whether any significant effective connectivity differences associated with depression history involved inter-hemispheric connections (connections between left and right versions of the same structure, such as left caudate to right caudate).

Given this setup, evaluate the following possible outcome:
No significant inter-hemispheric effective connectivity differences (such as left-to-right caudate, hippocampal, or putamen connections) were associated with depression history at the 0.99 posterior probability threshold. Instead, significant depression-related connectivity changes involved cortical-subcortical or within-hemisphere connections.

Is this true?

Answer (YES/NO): NO